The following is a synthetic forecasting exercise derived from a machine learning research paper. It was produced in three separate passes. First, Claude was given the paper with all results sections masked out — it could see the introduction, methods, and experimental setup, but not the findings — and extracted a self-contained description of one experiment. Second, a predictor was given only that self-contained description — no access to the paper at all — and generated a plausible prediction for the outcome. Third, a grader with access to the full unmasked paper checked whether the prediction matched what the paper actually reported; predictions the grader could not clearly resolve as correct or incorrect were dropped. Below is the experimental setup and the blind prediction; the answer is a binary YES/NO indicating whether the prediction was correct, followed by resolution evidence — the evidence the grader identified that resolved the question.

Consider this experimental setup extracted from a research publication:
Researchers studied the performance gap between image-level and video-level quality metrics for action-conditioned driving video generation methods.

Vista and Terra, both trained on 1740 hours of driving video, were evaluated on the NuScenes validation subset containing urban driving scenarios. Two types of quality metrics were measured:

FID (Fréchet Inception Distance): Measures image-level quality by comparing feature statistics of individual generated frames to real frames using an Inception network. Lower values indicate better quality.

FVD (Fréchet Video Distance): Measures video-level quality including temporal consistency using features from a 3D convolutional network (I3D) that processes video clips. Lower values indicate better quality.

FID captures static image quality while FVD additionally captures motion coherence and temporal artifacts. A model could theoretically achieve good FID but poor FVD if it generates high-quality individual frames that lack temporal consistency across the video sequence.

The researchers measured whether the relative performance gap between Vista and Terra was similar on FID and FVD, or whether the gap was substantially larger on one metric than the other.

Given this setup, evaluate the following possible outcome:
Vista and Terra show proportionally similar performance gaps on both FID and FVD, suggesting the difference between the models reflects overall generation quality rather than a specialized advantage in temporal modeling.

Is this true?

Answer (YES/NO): NO